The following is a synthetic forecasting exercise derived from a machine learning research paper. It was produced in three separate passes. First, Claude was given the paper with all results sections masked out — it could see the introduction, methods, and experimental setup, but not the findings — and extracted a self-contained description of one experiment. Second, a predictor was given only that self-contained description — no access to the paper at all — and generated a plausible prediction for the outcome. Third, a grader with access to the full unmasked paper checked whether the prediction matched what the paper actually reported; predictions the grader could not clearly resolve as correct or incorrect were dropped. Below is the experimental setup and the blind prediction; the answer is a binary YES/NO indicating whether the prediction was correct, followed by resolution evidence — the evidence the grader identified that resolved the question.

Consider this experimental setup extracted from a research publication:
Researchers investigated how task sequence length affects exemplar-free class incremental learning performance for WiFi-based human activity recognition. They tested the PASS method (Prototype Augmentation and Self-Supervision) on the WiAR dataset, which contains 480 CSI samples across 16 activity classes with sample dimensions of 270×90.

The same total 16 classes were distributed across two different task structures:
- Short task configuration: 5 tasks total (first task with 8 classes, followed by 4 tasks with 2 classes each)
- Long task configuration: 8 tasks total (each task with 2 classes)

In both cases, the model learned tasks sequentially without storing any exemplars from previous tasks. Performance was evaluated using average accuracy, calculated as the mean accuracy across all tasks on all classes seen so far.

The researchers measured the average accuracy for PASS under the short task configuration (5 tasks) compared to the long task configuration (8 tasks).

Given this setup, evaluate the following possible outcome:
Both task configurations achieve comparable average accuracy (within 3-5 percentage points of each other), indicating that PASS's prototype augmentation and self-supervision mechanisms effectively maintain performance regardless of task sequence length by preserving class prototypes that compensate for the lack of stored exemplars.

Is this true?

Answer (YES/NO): NO